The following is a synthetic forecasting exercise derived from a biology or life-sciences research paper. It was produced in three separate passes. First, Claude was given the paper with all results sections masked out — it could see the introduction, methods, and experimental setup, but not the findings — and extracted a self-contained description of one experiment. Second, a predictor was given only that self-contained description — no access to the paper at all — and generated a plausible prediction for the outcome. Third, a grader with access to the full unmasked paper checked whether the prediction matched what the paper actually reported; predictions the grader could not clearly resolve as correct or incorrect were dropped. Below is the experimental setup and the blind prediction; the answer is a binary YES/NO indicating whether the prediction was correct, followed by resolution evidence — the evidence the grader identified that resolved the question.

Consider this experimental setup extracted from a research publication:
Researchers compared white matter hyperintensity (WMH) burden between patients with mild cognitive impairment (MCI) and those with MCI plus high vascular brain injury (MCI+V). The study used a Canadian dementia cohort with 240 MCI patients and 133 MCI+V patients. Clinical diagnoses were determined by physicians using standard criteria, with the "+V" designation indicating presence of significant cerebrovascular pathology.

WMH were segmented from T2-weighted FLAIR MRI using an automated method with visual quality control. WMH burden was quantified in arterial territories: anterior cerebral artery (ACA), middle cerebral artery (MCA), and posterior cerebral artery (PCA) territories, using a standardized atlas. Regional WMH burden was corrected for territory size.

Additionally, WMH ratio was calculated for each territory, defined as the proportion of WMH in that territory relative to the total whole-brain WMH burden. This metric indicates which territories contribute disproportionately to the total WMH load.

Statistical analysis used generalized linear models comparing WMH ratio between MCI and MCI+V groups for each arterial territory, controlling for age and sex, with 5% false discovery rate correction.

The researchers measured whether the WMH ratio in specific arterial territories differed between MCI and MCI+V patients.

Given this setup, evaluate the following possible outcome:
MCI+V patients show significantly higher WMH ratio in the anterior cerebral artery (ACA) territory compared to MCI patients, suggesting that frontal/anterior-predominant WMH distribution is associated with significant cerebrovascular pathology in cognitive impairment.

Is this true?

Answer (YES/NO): YES